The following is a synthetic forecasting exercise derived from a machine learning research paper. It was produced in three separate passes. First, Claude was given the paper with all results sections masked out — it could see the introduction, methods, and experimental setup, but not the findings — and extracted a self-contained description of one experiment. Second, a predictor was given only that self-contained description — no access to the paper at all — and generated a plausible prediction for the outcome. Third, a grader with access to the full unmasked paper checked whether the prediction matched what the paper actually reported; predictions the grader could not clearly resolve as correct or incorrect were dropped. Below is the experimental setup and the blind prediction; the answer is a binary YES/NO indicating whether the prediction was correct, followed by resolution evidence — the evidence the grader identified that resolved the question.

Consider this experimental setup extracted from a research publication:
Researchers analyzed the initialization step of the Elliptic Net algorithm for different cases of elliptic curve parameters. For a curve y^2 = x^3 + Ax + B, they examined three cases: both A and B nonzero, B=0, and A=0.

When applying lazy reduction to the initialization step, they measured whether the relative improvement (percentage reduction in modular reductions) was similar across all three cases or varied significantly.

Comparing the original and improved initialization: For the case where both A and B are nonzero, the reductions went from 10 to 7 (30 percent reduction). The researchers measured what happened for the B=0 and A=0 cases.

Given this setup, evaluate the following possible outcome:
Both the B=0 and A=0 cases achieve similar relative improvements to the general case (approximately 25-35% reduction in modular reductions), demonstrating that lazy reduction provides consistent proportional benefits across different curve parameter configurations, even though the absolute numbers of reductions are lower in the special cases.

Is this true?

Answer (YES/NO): NO